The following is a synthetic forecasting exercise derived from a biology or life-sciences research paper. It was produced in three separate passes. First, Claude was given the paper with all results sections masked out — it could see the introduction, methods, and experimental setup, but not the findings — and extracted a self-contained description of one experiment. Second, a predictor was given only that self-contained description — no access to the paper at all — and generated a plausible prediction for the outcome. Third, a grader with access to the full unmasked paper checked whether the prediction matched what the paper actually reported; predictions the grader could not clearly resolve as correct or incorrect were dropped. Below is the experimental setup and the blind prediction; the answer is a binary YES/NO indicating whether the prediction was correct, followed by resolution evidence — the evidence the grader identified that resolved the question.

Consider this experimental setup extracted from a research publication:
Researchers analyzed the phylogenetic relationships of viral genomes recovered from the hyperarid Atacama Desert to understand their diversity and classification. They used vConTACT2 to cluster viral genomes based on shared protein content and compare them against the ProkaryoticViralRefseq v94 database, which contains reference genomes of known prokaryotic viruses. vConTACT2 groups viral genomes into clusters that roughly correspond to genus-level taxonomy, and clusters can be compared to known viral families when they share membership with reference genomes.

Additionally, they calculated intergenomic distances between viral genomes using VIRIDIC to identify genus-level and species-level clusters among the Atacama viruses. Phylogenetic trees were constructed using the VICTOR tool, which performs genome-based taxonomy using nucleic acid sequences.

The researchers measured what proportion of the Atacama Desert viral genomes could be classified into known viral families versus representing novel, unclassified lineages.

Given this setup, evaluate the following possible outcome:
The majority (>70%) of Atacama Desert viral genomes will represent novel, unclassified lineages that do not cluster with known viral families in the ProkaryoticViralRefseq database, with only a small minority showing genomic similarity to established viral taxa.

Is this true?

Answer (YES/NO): YES